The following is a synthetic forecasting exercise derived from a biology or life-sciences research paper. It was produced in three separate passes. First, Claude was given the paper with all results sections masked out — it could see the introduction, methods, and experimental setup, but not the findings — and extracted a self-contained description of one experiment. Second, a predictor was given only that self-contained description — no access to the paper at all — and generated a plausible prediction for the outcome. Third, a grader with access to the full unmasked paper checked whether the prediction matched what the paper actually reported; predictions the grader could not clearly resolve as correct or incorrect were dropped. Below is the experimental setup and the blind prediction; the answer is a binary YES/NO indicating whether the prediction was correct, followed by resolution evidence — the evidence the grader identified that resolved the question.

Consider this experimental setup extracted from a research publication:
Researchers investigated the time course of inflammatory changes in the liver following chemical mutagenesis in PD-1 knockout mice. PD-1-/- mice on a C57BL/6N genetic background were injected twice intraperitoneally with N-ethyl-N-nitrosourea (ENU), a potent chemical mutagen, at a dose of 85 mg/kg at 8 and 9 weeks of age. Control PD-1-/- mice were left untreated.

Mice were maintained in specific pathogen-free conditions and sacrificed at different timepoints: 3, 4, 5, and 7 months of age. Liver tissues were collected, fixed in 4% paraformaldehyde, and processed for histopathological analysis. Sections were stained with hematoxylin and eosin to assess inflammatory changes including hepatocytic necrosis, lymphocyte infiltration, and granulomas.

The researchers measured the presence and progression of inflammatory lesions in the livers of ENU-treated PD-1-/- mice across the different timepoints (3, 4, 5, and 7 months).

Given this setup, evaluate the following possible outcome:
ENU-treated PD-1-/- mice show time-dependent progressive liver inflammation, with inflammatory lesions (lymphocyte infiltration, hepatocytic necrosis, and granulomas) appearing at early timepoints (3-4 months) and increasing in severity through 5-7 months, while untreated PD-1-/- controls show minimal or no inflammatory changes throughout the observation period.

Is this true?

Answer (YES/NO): NO